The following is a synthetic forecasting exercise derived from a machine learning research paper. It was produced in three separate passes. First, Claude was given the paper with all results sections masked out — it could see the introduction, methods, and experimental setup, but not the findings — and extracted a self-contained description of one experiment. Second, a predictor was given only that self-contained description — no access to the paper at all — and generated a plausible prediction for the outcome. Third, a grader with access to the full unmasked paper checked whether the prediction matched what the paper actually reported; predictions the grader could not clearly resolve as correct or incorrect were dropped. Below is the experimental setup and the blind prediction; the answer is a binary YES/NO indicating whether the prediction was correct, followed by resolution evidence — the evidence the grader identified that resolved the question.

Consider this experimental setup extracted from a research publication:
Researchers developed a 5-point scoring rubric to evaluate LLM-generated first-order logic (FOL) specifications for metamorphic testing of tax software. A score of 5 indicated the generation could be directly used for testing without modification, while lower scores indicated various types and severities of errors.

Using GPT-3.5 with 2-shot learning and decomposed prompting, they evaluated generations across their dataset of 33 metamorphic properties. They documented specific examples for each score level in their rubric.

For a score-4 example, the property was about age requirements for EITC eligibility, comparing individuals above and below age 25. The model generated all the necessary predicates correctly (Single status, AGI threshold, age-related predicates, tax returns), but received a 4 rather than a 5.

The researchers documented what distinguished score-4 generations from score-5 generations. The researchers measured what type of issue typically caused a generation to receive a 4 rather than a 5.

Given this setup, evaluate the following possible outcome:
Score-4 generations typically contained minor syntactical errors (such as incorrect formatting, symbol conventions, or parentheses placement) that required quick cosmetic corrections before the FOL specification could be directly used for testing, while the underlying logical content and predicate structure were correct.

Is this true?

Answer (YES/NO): NO